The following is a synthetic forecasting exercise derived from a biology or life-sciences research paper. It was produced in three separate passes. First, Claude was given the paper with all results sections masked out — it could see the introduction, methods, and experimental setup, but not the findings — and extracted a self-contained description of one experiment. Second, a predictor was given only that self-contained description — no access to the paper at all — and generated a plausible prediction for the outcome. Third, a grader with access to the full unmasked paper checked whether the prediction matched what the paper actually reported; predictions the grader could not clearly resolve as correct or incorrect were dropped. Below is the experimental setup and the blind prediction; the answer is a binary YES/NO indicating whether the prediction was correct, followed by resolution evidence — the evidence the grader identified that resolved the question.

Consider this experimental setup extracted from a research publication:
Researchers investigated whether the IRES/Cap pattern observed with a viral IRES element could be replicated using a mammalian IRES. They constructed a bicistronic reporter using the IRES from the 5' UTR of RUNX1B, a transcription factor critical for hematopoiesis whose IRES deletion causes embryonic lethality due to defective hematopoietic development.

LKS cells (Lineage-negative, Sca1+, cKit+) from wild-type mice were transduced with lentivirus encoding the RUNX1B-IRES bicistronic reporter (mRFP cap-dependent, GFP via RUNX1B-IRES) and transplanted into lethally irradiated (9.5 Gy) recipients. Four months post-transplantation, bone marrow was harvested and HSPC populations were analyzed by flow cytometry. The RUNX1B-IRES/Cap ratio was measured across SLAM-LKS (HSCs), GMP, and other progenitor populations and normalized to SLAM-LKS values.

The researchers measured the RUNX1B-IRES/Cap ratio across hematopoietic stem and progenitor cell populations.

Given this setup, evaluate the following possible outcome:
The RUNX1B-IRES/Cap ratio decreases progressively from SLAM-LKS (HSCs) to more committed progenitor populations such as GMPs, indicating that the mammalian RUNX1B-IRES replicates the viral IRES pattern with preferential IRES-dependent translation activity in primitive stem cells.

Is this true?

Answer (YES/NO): NO